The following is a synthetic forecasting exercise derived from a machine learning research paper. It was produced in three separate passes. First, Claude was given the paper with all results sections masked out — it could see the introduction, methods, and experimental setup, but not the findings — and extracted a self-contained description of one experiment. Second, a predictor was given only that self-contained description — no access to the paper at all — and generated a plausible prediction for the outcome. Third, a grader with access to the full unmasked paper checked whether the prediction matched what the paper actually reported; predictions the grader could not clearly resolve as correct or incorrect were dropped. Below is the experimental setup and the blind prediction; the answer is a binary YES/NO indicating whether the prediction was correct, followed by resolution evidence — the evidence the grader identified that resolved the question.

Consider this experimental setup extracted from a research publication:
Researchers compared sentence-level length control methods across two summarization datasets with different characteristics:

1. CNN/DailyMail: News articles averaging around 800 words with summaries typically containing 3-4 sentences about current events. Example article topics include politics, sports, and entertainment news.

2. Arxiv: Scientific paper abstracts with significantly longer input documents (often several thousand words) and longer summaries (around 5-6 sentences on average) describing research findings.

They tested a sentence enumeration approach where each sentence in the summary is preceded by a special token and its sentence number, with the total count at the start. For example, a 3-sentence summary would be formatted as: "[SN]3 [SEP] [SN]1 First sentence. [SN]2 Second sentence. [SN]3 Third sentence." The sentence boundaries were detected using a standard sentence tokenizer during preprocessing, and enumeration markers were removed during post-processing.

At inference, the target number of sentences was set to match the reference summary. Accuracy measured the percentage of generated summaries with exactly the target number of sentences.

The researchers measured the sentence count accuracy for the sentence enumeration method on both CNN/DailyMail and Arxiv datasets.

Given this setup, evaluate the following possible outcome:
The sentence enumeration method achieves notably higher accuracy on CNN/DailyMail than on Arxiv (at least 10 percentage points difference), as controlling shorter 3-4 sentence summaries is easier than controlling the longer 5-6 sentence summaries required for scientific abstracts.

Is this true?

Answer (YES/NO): NO